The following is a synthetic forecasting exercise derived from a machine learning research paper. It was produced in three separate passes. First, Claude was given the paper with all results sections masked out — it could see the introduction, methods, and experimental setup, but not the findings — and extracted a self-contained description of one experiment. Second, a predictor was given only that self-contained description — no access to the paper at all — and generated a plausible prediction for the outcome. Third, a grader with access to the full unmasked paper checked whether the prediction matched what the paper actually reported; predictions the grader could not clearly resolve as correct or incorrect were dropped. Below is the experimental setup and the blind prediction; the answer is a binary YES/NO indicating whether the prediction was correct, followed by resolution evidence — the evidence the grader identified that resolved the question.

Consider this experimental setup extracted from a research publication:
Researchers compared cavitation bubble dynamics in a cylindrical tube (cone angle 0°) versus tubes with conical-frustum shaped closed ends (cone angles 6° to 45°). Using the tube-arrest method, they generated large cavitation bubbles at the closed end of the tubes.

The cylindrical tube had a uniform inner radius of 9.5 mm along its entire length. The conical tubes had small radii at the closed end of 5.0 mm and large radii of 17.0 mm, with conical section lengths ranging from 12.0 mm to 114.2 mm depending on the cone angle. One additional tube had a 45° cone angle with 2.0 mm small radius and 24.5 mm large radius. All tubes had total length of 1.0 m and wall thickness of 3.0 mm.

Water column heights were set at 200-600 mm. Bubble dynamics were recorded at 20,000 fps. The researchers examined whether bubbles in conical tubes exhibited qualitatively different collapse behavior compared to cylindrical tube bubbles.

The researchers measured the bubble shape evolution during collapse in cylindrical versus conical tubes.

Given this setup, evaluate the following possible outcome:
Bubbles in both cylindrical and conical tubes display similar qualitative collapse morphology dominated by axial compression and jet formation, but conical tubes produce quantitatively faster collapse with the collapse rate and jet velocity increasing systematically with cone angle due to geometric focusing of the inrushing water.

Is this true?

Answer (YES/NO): NO